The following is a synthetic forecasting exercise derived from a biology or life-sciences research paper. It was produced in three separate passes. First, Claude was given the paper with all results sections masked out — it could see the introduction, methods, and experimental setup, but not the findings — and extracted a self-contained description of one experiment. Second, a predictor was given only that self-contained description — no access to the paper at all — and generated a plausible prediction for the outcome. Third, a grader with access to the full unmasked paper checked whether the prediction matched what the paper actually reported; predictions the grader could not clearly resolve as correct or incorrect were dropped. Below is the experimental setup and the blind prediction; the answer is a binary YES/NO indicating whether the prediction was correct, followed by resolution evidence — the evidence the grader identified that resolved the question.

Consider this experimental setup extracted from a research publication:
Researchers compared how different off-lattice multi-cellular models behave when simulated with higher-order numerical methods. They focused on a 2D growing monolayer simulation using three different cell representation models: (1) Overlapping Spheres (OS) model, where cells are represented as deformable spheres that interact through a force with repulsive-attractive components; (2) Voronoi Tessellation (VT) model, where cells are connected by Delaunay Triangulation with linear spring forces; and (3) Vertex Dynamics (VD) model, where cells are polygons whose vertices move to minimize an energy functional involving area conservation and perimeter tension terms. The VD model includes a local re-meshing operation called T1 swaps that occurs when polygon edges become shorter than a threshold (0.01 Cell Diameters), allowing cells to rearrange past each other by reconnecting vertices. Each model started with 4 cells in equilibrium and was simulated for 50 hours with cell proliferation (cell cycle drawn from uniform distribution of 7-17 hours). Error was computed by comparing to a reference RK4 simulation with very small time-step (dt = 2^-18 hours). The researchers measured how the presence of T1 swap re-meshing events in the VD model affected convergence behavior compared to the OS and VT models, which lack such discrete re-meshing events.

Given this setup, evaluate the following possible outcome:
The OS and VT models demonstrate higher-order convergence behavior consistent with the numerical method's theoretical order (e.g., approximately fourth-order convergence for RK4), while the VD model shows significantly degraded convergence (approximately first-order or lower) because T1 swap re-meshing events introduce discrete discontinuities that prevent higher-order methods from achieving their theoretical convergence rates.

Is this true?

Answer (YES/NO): NO